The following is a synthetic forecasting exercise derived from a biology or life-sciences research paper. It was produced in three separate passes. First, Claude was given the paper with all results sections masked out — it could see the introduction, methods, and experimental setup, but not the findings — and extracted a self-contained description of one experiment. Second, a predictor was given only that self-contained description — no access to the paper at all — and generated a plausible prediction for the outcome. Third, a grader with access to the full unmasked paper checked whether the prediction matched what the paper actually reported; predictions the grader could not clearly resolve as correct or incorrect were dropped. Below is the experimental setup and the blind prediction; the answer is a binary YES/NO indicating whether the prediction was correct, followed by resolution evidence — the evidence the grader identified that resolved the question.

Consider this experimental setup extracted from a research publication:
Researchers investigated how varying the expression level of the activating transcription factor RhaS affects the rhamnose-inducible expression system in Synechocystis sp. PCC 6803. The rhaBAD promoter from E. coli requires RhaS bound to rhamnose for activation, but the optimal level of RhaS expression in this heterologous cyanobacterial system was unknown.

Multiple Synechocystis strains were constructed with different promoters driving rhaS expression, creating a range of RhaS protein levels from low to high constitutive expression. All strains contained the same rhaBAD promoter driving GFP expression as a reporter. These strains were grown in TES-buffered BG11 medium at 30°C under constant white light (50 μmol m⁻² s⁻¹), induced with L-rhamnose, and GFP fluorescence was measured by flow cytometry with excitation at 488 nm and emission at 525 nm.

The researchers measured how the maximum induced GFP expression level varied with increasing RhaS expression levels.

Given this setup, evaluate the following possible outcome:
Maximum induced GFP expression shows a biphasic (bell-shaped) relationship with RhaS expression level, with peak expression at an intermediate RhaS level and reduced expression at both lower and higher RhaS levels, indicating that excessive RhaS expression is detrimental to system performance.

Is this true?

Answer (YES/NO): NO